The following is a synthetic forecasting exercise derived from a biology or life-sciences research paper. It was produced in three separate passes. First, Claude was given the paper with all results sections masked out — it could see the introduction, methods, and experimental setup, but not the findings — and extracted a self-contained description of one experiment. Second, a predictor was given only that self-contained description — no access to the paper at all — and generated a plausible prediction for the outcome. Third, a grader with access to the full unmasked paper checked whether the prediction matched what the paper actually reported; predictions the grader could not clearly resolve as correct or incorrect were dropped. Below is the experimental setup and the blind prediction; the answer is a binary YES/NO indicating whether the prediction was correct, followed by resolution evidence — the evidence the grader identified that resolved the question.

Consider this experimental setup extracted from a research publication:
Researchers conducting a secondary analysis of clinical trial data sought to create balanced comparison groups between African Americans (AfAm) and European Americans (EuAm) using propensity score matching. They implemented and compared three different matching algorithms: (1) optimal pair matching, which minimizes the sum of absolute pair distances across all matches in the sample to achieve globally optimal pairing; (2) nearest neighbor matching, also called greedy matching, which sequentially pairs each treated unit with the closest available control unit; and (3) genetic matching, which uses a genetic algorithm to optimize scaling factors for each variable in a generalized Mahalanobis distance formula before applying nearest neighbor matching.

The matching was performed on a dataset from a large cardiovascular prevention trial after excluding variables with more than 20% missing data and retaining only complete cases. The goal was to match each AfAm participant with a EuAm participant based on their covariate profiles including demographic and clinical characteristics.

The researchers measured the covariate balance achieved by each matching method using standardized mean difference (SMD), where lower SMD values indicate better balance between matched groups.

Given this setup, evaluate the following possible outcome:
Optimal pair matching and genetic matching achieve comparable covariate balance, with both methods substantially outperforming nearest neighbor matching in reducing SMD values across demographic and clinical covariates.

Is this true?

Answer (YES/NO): NO